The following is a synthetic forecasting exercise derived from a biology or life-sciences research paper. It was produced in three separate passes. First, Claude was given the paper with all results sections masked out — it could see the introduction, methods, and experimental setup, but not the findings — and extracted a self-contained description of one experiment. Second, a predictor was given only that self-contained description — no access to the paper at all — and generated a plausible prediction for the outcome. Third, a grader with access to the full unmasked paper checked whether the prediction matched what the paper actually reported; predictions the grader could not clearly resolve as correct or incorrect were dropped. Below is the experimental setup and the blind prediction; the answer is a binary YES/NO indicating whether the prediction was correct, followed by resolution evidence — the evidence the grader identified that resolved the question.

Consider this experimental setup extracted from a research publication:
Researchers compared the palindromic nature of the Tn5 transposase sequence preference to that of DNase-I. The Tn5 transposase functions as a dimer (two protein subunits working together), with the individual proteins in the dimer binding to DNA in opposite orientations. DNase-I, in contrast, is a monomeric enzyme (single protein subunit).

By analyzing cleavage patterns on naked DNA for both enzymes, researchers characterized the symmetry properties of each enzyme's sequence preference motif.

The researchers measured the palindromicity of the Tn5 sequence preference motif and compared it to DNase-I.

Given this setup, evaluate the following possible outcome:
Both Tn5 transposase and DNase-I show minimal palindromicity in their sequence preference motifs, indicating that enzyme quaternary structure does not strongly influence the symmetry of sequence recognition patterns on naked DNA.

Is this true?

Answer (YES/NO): NO